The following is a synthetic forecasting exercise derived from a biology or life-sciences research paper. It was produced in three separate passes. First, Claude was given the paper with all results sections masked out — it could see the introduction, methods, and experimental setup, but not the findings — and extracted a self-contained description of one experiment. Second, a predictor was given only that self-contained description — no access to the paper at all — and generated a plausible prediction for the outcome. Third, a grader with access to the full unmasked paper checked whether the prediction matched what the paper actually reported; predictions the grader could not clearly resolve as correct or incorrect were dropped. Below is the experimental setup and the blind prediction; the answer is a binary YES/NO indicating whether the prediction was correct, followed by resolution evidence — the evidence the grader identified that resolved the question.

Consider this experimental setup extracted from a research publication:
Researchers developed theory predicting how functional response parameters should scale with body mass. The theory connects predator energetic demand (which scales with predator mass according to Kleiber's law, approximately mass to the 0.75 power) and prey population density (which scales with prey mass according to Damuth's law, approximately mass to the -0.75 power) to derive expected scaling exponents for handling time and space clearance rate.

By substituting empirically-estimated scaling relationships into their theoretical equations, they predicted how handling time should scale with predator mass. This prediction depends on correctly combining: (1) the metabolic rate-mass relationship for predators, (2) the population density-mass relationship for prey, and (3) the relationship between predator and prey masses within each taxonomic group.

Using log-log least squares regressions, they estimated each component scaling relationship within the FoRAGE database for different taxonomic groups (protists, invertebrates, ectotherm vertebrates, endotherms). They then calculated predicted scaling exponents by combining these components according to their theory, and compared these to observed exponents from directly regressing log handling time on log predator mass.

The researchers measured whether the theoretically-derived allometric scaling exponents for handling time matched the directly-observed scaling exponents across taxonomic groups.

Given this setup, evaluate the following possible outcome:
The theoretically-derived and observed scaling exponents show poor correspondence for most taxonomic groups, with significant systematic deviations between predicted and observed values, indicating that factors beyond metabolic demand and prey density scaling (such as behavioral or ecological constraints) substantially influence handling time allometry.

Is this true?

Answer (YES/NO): NO